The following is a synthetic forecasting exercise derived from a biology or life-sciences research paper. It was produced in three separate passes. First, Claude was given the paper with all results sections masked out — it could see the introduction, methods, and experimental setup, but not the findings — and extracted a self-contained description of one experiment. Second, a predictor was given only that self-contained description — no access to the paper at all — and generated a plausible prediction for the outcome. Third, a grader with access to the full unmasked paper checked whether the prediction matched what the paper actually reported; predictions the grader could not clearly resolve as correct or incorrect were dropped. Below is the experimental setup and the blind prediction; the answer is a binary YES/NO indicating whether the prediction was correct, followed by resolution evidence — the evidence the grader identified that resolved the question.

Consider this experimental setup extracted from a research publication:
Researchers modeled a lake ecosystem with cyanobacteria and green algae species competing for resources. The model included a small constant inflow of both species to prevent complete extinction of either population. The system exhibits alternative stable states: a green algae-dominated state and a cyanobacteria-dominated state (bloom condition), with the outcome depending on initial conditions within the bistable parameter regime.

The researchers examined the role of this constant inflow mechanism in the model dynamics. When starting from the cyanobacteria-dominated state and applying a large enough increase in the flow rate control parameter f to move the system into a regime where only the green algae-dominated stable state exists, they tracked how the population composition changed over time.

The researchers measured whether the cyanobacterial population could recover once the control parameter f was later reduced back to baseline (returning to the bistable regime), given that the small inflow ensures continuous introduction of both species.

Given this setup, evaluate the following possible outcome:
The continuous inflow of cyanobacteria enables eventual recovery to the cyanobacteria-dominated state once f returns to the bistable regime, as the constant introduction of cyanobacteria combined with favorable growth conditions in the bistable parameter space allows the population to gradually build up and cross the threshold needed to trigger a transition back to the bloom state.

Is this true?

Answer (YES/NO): NO